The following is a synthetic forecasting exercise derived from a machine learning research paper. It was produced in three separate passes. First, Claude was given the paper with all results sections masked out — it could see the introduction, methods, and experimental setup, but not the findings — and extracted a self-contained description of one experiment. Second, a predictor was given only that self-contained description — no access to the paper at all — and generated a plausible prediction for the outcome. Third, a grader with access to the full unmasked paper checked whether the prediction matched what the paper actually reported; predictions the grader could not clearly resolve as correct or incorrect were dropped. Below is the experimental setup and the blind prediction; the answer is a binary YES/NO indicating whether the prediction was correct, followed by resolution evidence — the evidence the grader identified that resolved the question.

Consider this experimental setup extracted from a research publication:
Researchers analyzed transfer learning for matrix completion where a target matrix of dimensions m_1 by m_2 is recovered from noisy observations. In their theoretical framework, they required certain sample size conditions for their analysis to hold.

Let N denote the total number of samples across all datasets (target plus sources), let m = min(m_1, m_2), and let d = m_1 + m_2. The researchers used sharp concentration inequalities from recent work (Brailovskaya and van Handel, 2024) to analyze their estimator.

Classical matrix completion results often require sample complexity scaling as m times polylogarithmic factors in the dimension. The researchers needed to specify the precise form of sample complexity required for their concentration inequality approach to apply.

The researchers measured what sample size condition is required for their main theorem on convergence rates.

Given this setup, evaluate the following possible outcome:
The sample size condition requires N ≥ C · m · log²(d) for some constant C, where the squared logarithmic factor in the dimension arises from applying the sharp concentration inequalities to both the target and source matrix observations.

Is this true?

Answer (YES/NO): NO